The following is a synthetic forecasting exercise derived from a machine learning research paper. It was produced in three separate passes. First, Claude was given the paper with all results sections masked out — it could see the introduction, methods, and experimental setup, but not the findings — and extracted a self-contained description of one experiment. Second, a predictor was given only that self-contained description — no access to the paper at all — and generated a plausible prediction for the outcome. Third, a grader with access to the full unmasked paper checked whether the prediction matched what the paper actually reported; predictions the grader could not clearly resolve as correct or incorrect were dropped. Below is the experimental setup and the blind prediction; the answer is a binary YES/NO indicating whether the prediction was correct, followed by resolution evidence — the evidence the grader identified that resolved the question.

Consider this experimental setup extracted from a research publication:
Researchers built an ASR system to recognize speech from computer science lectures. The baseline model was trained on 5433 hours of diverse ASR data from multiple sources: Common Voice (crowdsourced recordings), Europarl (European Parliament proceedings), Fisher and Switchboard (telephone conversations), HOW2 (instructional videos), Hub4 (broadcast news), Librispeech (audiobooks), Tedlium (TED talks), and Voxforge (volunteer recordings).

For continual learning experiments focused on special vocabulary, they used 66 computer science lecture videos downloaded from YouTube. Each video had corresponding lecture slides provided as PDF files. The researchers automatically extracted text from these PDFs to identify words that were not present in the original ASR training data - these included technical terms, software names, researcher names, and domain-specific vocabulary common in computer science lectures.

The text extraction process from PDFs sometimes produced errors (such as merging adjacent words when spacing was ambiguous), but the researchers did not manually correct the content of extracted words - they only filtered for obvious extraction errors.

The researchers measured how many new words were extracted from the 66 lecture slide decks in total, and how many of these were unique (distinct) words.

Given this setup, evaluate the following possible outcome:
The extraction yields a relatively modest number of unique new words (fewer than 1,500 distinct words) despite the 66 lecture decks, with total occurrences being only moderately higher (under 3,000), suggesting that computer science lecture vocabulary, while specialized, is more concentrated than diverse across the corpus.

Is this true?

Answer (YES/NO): NO